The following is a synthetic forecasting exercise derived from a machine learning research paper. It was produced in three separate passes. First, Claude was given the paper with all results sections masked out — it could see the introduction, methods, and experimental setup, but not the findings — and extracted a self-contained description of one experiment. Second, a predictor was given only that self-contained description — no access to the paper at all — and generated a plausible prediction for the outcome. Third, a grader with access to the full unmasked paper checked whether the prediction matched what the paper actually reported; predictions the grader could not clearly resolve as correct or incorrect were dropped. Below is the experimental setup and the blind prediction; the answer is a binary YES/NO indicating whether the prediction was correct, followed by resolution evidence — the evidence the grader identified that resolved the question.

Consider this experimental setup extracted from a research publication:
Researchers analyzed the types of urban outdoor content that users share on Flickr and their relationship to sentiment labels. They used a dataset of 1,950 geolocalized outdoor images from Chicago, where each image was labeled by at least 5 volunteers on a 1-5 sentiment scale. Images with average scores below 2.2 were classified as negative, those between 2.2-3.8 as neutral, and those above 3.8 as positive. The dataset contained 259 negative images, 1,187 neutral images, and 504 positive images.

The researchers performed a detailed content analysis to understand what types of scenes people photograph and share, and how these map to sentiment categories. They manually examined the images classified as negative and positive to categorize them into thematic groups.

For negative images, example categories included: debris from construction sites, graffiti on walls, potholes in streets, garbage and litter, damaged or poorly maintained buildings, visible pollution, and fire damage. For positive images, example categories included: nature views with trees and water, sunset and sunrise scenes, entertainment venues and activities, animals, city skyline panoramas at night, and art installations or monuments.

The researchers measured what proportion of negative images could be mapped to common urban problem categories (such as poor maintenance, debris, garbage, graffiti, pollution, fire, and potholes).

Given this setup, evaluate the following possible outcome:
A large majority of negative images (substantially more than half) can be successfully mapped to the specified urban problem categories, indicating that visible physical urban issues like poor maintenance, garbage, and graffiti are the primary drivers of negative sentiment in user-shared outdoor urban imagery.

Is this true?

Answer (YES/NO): YES